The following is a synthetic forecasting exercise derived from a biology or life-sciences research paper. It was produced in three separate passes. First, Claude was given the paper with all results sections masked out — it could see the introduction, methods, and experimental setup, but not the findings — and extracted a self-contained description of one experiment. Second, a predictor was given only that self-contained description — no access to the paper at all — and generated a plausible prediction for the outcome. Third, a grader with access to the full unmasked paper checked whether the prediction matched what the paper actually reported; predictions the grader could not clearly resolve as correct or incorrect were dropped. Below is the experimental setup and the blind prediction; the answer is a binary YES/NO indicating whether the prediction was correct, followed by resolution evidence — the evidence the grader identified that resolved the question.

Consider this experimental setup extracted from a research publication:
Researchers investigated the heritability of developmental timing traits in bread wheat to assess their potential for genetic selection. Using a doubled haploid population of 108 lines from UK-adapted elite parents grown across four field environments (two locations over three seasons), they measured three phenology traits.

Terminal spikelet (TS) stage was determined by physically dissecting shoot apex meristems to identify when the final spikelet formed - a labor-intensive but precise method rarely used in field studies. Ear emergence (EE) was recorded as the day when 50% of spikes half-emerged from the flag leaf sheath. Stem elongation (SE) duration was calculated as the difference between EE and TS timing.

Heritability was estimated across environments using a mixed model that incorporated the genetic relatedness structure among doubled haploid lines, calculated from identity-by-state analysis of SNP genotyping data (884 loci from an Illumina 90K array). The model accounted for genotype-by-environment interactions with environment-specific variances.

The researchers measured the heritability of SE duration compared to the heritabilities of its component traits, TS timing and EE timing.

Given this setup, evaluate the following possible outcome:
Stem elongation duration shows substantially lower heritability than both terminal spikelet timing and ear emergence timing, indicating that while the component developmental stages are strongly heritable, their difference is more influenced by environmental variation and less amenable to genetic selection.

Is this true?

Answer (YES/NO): NO